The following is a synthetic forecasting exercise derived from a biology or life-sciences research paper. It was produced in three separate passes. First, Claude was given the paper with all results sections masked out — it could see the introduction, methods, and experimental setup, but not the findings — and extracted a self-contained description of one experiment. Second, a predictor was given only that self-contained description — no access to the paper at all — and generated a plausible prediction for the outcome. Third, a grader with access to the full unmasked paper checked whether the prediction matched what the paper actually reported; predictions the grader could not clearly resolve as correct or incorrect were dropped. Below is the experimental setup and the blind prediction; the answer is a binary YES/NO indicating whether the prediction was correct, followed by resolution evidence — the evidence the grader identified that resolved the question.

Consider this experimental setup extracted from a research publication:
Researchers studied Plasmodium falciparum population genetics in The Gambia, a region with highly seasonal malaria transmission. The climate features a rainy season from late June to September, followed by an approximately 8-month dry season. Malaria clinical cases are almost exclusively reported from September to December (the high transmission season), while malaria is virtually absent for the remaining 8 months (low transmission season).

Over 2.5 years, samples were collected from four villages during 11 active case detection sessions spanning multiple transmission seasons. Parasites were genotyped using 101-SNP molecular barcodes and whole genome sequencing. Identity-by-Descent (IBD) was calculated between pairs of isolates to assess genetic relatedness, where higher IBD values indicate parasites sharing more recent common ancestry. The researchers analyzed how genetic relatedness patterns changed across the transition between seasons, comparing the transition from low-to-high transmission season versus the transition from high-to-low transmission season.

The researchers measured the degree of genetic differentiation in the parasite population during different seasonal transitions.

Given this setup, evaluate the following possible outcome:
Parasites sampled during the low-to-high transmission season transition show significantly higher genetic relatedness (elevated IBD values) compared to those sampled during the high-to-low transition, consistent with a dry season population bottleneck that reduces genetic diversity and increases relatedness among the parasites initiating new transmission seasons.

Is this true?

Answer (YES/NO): NO